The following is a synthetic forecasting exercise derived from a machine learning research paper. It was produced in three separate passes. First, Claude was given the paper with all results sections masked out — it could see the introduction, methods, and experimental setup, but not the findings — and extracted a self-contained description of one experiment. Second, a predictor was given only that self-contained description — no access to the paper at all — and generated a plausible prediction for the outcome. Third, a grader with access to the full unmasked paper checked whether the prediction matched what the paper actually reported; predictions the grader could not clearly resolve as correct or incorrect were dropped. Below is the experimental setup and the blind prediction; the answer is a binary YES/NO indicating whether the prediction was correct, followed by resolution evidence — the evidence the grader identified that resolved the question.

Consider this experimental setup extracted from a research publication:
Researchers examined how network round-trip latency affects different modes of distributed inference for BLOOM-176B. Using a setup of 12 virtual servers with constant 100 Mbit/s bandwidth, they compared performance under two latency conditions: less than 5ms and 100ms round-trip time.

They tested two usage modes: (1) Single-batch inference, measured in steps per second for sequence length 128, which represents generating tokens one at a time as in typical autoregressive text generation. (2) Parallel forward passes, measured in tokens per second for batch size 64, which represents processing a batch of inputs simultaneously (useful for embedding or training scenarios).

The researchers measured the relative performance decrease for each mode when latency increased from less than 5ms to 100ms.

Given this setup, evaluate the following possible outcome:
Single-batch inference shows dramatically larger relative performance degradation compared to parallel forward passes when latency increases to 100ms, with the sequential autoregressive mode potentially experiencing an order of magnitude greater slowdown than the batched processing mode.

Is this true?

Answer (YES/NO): NO